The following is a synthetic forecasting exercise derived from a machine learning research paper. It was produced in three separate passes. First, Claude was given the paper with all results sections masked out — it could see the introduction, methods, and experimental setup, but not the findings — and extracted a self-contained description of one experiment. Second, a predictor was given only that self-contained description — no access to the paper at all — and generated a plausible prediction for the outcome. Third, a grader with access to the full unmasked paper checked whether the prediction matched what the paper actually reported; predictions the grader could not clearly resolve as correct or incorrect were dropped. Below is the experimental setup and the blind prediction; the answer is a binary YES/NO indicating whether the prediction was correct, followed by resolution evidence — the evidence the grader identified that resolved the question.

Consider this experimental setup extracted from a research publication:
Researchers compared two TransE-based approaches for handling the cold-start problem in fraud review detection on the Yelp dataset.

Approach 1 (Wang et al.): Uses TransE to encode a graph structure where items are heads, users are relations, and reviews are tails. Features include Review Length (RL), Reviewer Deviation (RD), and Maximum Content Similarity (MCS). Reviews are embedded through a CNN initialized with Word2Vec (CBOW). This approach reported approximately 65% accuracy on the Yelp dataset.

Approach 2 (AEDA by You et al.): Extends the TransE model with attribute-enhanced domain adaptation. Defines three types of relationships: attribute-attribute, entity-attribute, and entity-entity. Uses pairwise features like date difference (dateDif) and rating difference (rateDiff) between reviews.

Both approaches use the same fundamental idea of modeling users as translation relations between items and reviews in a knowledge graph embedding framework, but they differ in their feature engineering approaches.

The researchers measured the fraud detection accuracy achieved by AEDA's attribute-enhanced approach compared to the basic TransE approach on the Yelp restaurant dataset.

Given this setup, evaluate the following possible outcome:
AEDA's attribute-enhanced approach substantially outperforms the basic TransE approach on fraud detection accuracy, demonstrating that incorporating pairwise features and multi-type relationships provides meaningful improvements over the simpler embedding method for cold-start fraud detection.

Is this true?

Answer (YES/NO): YES